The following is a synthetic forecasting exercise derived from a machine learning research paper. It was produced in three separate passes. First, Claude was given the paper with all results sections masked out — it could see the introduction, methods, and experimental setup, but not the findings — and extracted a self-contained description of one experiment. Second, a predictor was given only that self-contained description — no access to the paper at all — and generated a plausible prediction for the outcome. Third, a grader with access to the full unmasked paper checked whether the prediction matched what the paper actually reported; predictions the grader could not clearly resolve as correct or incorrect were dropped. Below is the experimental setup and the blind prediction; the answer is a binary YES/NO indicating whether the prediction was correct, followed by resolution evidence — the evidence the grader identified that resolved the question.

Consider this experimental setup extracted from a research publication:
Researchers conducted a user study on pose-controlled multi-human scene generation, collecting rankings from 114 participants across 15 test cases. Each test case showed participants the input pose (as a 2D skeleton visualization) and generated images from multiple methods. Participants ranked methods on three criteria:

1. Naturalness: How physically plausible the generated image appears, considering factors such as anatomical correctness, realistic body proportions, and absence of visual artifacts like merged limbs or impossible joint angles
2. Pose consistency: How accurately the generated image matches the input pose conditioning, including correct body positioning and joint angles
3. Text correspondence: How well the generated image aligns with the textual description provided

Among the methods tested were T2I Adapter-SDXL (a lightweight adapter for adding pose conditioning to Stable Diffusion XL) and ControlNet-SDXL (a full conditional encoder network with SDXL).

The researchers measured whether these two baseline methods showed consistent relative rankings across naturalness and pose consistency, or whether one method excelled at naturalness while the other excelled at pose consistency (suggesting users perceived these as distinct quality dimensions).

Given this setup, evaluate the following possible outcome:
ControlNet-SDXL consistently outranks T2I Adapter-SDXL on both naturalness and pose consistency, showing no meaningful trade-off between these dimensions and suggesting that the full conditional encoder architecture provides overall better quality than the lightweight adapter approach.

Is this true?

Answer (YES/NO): YES